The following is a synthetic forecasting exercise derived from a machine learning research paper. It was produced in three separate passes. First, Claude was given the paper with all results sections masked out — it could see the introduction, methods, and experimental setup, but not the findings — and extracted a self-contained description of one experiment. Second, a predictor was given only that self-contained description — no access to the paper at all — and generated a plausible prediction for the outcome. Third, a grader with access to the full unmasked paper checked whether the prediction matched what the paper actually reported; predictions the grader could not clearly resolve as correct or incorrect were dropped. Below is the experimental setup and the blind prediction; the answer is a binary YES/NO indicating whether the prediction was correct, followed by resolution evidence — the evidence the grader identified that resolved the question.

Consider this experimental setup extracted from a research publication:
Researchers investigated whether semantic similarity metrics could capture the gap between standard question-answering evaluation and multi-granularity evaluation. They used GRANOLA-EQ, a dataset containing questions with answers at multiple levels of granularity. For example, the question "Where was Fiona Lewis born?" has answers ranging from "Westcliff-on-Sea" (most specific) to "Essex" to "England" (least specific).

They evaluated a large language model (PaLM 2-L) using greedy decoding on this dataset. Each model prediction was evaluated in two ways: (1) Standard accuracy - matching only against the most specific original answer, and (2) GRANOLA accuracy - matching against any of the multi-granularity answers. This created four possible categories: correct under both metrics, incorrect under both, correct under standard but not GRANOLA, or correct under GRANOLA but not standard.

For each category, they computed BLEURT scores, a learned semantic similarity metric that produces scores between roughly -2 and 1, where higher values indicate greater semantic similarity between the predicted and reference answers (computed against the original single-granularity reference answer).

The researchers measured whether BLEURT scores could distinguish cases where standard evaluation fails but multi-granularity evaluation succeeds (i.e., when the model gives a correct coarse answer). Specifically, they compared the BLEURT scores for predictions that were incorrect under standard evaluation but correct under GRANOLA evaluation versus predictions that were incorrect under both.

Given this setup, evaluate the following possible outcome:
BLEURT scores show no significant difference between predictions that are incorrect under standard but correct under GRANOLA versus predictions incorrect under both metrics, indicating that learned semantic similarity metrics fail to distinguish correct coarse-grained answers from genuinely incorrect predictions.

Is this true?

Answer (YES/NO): YES